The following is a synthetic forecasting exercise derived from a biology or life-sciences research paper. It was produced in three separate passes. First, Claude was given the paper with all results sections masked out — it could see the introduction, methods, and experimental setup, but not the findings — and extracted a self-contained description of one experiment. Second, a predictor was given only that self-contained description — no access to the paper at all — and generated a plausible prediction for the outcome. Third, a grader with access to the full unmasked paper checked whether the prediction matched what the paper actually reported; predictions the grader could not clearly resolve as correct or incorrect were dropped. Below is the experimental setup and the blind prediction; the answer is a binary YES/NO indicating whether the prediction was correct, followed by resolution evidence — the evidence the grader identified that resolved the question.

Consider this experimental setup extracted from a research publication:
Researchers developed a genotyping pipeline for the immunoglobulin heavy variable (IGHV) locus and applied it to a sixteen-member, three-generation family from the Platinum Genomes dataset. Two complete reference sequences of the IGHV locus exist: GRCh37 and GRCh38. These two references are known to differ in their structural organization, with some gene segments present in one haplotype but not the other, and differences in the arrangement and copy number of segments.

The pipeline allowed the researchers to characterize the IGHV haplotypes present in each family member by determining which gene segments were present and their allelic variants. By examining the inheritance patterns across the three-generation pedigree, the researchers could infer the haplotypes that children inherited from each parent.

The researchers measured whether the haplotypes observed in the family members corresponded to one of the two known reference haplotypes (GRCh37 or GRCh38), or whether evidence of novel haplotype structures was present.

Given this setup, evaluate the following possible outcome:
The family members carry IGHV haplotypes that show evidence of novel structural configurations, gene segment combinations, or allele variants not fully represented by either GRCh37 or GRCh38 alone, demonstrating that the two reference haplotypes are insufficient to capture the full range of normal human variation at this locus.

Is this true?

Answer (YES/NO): YES